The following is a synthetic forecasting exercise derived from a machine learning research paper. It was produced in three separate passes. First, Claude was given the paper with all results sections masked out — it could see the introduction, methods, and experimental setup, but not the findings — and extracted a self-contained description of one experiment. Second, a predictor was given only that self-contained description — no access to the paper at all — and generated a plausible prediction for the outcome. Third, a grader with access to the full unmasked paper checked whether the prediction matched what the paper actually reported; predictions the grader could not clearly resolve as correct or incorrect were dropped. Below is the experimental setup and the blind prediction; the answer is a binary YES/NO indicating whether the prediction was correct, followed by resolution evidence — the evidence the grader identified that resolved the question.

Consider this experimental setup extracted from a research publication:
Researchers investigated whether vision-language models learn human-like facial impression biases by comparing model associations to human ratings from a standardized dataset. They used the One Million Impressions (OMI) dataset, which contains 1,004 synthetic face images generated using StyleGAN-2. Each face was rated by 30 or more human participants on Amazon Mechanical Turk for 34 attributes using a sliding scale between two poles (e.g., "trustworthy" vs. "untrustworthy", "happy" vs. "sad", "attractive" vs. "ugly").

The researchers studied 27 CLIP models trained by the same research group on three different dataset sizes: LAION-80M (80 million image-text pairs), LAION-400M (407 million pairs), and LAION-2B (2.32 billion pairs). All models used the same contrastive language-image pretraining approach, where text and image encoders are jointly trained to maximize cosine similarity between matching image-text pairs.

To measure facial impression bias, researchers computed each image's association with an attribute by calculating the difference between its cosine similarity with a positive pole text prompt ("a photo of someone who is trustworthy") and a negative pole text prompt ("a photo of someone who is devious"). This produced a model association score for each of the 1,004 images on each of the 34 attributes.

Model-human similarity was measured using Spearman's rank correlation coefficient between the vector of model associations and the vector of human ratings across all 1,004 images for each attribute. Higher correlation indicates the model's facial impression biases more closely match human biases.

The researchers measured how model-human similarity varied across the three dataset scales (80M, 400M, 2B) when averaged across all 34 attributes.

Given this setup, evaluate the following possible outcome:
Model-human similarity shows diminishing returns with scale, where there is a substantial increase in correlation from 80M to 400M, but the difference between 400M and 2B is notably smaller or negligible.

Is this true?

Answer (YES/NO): YES